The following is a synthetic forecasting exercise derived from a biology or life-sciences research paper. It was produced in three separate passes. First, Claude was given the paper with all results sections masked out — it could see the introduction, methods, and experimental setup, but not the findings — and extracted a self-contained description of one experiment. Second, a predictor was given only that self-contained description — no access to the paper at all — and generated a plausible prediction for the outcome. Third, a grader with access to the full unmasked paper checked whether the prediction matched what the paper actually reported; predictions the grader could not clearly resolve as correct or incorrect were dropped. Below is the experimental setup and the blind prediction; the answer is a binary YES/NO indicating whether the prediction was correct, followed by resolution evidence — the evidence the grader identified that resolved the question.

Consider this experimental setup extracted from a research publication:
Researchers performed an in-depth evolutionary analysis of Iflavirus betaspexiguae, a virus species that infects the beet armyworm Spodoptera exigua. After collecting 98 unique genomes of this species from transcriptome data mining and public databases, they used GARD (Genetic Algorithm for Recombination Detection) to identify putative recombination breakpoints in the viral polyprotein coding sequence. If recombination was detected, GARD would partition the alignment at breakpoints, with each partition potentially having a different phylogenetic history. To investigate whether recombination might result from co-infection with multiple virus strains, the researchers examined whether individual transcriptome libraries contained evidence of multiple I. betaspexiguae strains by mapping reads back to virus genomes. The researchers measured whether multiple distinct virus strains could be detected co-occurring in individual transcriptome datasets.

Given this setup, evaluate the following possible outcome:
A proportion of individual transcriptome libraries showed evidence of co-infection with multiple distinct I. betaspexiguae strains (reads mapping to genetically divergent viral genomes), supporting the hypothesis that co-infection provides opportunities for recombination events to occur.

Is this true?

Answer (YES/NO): YES